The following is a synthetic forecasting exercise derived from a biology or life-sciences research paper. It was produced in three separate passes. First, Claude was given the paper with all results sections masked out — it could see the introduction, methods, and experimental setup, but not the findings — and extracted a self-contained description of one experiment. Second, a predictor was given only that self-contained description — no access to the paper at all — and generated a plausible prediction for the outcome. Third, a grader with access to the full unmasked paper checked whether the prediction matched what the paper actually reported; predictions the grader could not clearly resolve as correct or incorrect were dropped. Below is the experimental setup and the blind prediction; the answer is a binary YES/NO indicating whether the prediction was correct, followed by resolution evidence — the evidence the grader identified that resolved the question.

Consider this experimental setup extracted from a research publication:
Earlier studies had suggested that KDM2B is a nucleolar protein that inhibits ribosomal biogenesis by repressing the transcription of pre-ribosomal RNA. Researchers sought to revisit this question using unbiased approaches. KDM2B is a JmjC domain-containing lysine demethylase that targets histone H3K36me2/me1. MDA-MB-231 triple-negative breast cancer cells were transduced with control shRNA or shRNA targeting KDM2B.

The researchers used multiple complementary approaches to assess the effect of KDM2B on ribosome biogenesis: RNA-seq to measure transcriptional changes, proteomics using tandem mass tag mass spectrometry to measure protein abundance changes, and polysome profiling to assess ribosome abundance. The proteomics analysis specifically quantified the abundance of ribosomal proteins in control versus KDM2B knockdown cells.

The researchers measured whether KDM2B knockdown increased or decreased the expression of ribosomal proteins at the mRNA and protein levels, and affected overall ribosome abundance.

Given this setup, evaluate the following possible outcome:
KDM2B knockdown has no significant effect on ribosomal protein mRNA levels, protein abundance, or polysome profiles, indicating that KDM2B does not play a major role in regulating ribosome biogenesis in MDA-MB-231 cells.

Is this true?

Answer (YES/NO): NO